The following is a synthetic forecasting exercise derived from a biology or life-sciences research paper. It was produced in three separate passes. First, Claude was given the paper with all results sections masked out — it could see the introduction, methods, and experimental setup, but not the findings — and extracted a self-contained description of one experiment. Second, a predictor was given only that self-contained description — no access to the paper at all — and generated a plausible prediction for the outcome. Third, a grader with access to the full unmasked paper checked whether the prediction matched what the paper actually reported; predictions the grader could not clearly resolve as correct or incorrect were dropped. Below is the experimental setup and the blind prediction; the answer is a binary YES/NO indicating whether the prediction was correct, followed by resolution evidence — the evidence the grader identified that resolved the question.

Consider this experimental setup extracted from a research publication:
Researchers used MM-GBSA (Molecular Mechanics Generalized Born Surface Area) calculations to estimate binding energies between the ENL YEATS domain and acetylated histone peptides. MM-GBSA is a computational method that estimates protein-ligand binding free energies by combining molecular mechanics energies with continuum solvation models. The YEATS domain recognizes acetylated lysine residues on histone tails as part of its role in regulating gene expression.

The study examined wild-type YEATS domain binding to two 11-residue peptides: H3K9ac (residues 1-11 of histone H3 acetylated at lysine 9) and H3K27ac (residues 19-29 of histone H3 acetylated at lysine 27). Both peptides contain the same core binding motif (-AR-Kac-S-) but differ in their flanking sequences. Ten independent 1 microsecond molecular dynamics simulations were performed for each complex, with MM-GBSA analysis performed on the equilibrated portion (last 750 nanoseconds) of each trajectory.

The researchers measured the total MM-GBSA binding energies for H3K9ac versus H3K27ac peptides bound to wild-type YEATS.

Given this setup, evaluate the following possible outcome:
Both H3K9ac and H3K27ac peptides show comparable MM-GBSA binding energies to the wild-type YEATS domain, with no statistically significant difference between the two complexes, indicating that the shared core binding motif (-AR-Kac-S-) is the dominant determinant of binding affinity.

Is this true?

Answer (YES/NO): NO